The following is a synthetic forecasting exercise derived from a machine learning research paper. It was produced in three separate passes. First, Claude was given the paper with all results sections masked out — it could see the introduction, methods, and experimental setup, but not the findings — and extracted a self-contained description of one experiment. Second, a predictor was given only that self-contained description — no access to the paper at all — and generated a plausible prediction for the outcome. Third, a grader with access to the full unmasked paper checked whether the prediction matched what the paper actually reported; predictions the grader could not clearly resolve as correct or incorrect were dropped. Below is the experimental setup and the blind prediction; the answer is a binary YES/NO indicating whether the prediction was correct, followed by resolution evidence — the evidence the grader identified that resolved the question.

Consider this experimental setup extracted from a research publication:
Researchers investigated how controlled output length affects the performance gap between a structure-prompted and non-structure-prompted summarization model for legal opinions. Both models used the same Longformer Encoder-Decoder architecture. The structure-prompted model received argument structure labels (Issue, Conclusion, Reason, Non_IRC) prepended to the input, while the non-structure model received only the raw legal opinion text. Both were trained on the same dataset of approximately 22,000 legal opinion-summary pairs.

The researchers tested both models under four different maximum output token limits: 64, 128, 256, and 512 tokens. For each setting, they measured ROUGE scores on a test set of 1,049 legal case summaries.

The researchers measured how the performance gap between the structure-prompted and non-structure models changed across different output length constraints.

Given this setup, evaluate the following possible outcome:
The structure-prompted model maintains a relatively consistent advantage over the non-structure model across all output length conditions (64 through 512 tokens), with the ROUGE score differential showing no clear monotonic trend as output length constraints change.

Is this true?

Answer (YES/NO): NO